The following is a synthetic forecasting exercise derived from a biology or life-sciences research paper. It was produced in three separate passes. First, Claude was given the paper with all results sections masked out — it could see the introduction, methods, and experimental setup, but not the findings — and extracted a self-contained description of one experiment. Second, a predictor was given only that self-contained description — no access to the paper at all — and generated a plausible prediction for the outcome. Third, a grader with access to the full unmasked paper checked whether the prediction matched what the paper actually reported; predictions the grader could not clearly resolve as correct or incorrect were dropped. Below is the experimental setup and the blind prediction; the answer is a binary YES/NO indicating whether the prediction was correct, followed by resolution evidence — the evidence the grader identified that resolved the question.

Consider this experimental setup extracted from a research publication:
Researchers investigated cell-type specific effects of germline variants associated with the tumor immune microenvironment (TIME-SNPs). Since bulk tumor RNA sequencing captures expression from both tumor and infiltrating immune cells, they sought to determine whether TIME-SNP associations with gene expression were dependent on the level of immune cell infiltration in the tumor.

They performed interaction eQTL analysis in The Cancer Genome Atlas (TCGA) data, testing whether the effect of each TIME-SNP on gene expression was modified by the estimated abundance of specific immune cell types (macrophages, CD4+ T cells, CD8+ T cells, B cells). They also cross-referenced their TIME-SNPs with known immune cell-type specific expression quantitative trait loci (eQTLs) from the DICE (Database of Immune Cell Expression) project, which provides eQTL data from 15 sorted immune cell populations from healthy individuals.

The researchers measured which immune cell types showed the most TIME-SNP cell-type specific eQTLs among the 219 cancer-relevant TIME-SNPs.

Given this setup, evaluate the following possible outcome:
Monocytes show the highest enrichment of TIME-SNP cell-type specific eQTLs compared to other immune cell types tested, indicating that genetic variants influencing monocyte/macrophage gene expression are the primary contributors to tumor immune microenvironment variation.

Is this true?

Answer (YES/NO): NO